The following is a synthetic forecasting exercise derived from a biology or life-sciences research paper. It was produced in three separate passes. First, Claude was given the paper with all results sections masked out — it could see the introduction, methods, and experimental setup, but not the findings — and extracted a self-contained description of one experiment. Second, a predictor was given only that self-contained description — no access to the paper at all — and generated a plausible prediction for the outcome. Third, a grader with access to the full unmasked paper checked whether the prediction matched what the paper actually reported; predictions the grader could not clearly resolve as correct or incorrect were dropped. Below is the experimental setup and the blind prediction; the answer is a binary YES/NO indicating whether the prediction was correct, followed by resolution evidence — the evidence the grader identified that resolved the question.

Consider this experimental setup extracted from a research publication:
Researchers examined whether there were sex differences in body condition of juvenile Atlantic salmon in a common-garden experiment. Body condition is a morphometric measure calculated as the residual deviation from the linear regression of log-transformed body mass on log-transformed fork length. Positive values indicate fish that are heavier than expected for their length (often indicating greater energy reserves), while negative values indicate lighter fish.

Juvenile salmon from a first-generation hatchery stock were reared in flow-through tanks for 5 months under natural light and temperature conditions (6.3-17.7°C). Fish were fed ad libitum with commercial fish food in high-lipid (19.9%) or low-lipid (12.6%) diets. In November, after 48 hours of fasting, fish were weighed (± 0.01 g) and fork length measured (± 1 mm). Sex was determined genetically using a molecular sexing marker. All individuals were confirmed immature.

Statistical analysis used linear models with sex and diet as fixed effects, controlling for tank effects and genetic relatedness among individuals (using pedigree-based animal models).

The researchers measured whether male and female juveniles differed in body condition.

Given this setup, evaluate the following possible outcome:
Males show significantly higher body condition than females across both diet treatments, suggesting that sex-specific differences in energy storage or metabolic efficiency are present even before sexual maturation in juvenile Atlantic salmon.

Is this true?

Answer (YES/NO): NO